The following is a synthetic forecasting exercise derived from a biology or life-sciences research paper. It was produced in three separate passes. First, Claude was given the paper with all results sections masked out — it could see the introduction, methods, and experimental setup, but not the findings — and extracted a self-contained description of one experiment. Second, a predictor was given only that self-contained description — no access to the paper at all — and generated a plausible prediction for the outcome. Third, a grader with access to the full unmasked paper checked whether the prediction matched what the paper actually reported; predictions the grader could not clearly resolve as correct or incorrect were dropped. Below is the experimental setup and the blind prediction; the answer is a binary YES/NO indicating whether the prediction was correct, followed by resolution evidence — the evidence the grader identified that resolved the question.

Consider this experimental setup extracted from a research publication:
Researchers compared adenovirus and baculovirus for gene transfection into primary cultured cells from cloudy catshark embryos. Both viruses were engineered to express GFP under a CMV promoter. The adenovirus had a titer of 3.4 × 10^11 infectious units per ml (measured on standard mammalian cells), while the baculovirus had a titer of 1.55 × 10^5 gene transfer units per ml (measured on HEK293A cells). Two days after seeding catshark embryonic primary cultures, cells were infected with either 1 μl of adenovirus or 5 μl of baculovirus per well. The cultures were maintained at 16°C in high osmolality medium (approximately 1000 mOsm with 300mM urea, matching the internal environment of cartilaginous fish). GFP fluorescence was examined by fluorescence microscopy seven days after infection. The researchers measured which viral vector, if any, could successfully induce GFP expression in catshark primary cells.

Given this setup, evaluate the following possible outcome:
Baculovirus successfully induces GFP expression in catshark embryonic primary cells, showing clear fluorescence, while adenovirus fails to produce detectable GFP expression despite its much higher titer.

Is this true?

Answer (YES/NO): YES